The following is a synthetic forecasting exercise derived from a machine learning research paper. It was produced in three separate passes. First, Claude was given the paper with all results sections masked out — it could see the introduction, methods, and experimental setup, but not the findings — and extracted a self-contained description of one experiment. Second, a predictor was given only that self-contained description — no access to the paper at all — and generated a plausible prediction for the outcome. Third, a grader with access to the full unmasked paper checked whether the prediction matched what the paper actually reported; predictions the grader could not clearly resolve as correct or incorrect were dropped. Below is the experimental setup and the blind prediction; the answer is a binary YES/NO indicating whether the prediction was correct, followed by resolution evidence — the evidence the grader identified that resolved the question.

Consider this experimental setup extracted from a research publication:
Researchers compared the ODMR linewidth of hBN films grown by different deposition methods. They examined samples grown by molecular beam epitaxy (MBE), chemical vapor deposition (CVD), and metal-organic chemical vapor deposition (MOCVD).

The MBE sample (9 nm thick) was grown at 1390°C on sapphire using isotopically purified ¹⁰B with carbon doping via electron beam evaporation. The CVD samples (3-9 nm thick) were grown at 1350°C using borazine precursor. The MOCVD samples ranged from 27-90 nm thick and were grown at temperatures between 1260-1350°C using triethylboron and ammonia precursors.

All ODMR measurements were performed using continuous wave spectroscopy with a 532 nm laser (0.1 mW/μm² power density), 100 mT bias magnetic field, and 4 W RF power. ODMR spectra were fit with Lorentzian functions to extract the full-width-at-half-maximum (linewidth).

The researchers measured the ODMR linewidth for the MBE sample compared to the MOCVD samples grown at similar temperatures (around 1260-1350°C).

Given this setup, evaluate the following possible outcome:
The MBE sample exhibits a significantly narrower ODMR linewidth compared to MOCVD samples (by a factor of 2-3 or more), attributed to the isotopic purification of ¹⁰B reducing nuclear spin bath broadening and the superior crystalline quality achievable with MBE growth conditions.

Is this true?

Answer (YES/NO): NO